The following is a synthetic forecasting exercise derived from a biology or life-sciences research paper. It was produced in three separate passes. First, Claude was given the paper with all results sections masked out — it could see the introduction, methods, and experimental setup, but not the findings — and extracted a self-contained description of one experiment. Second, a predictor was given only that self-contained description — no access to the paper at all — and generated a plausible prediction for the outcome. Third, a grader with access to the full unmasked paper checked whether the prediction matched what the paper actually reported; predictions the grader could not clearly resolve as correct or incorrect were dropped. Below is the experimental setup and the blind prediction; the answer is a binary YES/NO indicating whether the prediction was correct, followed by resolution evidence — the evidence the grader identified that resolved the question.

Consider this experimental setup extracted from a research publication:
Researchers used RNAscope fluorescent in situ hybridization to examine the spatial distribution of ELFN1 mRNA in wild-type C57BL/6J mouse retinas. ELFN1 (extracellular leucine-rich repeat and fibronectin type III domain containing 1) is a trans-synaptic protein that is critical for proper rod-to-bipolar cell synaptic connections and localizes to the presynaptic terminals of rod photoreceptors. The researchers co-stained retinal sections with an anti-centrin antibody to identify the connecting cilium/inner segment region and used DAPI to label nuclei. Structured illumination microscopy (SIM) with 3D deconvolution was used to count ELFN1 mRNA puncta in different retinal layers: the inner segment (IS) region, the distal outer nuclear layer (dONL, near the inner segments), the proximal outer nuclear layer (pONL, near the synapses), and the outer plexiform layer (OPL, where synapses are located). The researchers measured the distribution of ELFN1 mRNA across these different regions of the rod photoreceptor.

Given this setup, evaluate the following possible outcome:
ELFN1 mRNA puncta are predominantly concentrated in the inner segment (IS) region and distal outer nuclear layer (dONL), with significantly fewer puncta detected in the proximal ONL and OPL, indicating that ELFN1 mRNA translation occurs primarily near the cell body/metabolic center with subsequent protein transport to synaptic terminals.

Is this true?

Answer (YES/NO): NO